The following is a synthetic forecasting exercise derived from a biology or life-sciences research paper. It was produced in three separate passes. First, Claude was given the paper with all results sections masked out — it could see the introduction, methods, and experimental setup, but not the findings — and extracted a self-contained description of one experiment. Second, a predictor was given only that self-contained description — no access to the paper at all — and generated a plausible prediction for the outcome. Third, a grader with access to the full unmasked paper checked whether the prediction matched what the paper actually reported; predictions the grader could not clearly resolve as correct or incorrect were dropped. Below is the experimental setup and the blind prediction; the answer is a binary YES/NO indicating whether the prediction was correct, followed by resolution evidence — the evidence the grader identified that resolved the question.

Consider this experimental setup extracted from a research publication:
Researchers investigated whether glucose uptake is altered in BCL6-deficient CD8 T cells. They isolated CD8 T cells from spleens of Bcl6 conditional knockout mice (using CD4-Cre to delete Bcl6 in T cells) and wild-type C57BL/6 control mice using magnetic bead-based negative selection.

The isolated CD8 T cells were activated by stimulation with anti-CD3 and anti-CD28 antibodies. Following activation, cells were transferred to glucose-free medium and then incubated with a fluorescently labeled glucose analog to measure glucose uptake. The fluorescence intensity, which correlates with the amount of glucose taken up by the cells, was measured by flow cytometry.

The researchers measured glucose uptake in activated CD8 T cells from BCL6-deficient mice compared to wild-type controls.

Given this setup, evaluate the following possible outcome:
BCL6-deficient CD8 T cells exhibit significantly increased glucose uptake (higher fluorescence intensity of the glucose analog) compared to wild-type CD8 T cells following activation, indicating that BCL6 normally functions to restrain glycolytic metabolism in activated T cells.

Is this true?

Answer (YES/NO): YES